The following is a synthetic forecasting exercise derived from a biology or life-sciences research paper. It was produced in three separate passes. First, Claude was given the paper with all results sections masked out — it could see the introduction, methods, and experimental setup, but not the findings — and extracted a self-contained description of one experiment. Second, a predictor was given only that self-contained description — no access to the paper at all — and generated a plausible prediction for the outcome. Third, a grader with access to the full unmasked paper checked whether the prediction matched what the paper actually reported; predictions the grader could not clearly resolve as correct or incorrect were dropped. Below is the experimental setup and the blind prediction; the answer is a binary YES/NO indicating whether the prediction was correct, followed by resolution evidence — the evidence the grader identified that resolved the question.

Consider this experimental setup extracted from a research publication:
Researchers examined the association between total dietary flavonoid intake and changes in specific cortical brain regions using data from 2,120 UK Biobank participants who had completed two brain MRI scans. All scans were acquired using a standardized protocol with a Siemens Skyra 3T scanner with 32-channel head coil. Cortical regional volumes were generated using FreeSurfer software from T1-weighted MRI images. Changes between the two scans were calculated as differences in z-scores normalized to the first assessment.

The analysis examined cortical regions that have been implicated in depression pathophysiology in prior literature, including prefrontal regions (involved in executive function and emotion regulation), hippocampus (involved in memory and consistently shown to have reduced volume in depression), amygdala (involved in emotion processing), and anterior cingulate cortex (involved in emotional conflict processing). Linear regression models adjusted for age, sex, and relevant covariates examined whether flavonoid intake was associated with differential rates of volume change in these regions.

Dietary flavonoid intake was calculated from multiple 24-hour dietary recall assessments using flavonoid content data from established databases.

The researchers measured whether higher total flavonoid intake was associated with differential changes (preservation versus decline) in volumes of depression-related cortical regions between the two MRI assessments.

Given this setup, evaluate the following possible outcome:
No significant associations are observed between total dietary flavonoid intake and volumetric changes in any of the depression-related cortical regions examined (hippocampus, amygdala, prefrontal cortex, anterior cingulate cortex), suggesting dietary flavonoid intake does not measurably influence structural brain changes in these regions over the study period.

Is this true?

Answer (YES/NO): NO